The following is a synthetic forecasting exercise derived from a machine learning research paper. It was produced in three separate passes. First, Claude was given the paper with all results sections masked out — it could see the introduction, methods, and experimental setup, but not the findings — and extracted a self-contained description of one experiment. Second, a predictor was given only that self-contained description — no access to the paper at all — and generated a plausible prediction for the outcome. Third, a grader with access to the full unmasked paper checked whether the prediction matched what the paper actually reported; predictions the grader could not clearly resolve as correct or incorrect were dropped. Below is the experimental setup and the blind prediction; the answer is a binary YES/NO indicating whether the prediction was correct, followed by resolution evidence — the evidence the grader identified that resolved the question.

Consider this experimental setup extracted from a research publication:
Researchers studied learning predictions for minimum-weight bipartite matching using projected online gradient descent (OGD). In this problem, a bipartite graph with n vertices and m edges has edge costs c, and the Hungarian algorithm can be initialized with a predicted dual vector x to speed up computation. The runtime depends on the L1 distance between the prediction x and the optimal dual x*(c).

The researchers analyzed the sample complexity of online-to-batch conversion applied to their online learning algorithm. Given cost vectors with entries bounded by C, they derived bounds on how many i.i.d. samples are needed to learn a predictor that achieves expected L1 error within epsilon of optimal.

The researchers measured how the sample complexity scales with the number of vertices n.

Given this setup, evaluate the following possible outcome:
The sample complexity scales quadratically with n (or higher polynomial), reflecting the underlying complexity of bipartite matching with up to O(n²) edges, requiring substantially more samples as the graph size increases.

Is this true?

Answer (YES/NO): YES